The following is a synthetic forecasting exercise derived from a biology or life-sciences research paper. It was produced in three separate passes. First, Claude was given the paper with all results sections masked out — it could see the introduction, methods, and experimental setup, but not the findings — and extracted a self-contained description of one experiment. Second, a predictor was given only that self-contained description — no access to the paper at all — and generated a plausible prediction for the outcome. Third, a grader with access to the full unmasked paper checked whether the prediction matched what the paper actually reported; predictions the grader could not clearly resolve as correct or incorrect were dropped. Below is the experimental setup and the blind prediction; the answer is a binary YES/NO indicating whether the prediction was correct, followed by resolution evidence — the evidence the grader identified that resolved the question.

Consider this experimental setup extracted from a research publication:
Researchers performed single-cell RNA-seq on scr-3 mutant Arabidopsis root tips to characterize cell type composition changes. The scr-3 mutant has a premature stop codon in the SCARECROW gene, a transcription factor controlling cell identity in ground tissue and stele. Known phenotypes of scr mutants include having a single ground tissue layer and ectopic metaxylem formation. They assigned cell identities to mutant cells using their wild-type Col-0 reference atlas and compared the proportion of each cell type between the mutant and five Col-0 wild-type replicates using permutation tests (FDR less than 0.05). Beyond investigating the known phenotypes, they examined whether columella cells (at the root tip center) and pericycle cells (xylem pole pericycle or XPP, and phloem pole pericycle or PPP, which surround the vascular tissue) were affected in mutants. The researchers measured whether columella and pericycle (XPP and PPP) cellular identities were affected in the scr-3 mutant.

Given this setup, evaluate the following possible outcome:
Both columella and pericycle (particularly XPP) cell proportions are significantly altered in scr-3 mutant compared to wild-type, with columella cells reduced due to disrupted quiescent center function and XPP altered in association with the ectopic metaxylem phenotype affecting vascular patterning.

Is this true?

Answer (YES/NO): NO